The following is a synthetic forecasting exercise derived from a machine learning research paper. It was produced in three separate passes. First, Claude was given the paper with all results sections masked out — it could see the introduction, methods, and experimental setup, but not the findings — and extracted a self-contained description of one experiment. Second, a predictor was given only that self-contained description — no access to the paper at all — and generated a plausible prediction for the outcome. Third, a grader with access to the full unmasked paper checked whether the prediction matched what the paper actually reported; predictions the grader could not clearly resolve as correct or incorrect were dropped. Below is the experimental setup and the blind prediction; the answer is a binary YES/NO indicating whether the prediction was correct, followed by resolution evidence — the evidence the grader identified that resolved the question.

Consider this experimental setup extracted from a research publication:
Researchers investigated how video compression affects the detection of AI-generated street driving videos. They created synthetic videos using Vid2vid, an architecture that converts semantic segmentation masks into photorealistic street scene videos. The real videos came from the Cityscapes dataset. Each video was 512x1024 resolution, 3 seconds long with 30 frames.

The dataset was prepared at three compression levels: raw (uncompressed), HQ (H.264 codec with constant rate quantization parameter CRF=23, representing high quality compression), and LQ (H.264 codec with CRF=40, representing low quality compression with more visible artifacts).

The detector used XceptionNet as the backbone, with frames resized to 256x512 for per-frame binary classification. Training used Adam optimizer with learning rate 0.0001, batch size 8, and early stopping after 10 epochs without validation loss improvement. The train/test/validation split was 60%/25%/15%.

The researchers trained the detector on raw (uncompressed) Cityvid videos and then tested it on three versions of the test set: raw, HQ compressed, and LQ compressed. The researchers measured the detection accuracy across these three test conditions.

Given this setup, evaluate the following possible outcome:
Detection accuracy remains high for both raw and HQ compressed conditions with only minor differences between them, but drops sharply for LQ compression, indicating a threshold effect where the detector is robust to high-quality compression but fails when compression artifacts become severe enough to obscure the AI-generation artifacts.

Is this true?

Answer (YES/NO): NO